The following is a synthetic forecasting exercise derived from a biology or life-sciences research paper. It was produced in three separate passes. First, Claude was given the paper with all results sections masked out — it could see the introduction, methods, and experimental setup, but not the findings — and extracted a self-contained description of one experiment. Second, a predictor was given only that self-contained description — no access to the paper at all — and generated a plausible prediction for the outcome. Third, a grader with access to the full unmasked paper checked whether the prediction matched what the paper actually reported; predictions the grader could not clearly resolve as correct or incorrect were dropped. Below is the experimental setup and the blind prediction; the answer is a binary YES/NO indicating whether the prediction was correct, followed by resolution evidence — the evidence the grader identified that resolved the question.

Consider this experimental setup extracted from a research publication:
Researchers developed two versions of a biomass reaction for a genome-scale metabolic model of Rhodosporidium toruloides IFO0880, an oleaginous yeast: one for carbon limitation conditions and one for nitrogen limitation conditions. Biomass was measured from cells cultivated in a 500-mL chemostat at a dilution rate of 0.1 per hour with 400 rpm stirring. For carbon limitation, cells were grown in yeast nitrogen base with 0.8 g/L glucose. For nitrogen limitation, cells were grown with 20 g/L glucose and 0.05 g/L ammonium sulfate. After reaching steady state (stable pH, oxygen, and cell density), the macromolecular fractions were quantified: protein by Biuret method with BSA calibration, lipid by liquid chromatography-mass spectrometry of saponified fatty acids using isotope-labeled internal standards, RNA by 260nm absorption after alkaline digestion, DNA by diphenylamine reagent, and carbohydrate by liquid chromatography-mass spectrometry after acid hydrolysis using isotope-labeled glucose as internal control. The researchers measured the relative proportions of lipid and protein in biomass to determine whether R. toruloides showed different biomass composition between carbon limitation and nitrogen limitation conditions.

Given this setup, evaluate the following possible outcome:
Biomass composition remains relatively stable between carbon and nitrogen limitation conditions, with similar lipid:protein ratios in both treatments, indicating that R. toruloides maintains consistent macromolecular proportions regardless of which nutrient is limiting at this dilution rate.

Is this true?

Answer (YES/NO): NO